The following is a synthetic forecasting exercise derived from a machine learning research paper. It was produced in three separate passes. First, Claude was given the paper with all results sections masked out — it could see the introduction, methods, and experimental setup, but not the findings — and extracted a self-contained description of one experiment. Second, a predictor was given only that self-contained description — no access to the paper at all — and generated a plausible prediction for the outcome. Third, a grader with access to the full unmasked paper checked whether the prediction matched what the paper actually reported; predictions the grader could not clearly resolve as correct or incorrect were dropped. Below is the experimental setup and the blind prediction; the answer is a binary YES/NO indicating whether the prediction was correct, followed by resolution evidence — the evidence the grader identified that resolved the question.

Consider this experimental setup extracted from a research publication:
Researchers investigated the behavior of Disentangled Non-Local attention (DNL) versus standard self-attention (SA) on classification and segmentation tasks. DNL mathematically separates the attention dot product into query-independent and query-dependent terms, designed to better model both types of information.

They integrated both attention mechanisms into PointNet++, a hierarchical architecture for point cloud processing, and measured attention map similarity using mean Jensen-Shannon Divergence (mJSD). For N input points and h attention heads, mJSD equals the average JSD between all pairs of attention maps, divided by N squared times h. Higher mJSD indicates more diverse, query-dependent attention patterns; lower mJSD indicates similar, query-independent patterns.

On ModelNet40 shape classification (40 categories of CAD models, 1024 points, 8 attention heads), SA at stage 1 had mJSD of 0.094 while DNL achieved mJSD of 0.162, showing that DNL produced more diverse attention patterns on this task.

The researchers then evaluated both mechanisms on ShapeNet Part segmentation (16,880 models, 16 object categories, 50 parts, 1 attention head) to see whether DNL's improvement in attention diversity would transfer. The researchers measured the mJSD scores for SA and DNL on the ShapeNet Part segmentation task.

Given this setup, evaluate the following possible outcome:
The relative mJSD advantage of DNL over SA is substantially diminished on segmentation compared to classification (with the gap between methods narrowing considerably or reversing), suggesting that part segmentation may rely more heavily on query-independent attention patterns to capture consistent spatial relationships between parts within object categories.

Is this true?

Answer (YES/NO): YES